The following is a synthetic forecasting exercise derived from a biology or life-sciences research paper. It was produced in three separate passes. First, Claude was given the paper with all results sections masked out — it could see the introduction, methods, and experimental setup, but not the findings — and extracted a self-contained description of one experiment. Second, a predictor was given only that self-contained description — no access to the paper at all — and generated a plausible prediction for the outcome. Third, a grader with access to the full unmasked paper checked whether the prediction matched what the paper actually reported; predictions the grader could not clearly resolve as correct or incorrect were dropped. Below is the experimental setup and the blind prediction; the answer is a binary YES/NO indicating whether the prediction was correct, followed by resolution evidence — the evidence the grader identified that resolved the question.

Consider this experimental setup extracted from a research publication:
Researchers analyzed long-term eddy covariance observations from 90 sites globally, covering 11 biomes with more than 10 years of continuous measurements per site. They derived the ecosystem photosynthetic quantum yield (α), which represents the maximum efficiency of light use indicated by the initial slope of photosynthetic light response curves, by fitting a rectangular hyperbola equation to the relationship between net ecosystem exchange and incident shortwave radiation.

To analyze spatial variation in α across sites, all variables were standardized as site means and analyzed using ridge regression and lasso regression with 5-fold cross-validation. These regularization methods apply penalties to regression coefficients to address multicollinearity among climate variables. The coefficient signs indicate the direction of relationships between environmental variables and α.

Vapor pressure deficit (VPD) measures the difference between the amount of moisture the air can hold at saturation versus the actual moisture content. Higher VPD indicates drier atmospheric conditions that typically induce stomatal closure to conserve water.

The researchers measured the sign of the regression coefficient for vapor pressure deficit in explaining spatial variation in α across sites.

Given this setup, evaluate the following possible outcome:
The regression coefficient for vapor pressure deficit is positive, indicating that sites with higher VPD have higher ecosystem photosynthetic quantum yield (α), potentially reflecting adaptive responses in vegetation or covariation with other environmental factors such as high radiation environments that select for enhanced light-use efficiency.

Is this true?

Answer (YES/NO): NO